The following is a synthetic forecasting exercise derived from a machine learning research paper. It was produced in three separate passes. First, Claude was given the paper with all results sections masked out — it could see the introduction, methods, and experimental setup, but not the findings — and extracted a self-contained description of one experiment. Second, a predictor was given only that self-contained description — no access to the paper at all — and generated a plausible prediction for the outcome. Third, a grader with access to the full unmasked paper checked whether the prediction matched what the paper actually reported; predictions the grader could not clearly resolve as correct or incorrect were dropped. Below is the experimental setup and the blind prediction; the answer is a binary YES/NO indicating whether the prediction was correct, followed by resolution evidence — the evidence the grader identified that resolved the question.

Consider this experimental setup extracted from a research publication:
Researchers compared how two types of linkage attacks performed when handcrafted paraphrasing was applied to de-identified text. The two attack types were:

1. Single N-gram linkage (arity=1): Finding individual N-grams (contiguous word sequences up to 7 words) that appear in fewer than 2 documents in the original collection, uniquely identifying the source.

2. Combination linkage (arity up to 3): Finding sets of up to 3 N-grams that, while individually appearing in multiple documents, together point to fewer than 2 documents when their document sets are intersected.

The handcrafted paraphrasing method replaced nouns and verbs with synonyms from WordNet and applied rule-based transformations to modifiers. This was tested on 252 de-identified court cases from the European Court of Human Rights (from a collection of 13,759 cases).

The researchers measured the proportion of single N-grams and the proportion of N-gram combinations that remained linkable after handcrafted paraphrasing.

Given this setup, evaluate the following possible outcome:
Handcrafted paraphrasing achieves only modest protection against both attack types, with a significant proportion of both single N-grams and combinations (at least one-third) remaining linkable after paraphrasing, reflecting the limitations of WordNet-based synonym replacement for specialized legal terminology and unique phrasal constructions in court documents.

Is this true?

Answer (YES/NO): YES